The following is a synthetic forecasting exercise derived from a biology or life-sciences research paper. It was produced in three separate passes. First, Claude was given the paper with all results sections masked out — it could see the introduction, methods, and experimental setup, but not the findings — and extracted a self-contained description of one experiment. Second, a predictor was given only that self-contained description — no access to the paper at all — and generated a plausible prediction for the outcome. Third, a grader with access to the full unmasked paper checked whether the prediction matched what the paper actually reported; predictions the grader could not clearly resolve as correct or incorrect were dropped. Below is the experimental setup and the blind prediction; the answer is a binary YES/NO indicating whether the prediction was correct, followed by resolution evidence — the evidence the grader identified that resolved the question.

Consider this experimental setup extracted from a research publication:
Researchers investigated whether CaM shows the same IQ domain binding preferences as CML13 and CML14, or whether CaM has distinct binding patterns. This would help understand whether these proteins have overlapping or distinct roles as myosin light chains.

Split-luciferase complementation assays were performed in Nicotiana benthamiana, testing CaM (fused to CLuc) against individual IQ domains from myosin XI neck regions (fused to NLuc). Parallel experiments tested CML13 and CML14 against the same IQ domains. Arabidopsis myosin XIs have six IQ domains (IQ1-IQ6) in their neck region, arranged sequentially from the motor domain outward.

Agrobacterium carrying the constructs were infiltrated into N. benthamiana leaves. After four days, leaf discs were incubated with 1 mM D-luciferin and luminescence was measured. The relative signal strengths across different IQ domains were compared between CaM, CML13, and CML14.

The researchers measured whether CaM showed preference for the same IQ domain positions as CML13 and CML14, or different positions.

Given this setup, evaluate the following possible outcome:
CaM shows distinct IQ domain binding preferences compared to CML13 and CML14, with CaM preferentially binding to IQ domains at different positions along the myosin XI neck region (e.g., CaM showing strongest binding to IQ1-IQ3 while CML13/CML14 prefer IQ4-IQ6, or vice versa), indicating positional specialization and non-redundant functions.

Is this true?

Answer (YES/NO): NO